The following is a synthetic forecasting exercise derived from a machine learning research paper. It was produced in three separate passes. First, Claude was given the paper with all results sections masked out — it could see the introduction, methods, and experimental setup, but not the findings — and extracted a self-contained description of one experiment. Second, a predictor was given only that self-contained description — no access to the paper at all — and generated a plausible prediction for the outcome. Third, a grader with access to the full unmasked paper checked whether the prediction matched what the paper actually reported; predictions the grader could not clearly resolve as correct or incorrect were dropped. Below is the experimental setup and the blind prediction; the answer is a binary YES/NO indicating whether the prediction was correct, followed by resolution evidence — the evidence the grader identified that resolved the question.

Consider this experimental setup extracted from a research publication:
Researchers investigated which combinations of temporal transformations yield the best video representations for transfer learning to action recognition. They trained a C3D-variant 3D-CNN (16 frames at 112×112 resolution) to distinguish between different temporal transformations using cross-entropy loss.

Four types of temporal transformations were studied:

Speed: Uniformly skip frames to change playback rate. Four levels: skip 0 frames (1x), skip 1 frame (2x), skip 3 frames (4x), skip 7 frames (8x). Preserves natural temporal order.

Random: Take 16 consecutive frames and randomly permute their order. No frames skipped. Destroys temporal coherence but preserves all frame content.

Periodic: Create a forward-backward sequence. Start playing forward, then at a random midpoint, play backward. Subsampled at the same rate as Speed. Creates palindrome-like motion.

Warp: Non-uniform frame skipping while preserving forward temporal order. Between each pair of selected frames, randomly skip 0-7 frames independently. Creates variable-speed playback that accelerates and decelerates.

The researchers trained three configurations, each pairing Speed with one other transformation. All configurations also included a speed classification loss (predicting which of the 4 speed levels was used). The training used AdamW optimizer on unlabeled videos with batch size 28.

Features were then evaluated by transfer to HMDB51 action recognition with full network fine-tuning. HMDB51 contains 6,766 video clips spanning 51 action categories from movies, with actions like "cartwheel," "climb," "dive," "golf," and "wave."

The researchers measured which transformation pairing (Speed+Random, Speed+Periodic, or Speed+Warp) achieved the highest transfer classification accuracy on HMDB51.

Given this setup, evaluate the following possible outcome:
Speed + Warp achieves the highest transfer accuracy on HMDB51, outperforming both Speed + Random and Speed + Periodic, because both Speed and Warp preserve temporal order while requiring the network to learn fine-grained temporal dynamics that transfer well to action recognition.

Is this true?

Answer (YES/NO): YES